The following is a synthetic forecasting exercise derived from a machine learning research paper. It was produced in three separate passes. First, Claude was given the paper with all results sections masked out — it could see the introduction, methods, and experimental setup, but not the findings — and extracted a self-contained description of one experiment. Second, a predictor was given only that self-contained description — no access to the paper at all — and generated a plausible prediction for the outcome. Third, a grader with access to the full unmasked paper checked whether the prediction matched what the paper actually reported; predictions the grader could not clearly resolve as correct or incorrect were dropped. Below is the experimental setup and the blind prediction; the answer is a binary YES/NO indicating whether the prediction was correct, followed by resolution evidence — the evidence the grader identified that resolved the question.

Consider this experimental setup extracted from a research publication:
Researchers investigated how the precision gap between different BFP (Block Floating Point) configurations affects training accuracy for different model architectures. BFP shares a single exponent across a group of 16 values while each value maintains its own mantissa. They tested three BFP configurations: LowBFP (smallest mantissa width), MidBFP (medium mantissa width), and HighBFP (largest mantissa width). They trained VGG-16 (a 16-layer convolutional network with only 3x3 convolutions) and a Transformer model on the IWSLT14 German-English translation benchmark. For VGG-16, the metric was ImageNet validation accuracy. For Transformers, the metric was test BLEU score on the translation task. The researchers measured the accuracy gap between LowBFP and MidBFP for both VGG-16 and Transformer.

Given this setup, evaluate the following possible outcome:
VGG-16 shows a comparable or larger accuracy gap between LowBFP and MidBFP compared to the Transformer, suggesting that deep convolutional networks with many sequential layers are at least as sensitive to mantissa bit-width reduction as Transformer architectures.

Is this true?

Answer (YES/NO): YES